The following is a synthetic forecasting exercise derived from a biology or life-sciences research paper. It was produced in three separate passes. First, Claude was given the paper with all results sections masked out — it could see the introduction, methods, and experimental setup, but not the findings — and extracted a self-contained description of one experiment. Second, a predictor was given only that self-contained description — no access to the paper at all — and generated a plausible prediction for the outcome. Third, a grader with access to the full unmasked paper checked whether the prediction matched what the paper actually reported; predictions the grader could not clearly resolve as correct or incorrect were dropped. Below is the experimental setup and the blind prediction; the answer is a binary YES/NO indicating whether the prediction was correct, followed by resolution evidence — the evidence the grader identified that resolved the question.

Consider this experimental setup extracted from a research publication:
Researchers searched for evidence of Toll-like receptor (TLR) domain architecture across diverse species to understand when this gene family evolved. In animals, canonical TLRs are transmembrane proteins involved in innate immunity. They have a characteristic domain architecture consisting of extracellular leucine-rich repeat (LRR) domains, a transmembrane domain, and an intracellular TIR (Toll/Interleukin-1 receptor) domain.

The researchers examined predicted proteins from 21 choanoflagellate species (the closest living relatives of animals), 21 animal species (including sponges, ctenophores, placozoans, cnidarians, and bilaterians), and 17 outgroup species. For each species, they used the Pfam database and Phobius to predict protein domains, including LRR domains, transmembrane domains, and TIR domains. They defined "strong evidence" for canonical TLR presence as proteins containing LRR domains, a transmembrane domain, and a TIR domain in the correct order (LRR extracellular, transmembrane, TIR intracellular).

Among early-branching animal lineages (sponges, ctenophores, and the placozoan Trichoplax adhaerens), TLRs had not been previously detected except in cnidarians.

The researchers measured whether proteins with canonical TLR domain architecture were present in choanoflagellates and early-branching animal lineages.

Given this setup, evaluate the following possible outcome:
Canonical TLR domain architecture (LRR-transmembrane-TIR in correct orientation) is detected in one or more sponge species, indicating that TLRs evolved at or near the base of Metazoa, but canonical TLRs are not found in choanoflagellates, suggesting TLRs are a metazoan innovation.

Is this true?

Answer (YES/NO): NO